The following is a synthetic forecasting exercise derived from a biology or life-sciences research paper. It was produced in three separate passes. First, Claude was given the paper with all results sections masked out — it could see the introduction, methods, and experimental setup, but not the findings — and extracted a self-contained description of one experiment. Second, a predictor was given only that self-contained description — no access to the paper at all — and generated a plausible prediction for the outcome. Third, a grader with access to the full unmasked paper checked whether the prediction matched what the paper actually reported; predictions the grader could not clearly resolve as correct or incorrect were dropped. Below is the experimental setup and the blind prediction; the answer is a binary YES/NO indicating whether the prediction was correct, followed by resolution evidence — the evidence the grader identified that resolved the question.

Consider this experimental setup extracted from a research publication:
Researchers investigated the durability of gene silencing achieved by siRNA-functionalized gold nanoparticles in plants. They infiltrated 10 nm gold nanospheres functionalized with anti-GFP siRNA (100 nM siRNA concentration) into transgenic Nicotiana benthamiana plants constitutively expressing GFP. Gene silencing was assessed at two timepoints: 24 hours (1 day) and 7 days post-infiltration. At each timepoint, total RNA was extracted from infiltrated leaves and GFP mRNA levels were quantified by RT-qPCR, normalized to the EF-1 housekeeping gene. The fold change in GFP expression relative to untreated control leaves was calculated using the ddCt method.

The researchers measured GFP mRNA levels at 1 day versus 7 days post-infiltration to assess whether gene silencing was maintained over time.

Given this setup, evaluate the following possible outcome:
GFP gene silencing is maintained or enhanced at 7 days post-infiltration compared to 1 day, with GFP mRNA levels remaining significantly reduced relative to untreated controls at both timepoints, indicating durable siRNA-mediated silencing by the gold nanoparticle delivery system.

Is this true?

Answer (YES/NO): NO